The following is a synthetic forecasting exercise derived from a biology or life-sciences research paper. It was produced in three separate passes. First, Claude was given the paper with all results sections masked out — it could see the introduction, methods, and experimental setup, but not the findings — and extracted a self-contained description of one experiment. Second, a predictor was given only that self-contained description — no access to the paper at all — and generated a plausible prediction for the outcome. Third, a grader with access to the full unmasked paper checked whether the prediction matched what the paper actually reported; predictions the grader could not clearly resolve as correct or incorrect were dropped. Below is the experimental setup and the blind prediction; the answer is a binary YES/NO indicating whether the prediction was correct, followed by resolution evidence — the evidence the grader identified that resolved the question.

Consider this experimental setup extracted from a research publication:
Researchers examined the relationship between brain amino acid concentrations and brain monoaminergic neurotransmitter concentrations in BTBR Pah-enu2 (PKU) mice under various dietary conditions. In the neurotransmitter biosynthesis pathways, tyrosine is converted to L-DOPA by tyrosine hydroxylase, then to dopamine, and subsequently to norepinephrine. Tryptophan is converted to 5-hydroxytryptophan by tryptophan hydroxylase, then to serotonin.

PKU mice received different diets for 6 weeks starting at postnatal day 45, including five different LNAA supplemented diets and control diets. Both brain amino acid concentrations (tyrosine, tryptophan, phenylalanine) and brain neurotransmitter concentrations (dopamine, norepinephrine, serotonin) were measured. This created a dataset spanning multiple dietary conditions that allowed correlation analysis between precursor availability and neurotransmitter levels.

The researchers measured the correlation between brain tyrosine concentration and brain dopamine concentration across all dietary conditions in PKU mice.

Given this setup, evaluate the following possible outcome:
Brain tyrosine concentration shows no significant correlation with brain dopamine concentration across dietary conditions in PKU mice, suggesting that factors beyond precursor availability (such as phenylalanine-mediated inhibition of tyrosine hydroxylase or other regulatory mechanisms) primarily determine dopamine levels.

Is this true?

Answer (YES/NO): YES